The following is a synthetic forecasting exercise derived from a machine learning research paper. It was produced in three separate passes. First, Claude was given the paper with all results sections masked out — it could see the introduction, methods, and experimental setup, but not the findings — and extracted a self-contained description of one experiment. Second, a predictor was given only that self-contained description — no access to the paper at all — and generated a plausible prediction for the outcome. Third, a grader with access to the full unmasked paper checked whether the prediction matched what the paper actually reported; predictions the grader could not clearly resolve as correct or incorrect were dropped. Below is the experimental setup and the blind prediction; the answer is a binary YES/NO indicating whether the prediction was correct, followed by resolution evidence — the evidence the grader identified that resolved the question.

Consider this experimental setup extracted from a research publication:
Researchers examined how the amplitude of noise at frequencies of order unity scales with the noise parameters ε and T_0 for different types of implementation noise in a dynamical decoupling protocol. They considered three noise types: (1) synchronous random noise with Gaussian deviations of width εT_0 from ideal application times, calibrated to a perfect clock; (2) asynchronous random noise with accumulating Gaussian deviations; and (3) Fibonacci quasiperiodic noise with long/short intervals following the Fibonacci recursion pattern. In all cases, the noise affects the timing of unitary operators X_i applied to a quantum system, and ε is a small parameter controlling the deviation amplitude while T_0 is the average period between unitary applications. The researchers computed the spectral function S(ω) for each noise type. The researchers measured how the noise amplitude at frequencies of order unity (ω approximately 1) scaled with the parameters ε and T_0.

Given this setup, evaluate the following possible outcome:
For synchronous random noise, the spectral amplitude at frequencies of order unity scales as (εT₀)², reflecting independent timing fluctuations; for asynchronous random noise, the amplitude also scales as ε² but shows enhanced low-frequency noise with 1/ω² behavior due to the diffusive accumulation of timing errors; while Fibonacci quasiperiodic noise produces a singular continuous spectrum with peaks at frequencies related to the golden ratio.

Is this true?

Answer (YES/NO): NO